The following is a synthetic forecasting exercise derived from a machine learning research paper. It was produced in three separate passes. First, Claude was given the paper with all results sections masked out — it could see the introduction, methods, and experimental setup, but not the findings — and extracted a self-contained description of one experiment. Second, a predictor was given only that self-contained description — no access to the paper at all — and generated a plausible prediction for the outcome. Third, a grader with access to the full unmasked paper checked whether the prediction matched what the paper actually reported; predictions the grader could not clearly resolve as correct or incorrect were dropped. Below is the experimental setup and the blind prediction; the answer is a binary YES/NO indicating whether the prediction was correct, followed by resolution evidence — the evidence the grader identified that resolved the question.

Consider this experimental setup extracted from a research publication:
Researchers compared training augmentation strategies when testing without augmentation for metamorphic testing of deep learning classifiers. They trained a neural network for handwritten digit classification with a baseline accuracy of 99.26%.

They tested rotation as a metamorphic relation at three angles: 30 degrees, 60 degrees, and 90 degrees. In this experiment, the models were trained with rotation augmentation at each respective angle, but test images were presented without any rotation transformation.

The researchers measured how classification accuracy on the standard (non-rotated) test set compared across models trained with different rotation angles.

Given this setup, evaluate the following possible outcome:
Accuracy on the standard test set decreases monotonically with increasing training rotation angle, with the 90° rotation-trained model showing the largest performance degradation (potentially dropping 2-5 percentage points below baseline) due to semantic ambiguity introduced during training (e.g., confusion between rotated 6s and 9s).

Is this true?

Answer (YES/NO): NO